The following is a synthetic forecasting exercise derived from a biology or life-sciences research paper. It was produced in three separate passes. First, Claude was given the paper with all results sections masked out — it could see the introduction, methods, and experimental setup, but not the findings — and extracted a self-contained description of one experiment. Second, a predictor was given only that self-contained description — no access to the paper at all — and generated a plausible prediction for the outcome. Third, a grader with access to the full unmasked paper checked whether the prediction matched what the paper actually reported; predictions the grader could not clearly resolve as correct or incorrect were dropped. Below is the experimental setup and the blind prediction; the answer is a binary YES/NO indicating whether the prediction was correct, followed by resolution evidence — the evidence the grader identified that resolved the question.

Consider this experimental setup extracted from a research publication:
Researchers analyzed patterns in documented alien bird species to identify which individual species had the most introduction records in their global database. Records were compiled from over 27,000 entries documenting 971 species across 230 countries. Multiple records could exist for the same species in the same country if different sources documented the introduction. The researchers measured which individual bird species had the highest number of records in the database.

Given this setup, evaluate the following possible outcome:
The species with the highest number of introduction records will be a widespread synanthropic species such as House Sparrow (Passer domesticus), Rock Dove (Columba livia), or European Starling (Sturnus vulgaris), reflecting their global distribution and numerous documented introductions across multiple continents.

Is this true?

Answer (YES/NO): YES